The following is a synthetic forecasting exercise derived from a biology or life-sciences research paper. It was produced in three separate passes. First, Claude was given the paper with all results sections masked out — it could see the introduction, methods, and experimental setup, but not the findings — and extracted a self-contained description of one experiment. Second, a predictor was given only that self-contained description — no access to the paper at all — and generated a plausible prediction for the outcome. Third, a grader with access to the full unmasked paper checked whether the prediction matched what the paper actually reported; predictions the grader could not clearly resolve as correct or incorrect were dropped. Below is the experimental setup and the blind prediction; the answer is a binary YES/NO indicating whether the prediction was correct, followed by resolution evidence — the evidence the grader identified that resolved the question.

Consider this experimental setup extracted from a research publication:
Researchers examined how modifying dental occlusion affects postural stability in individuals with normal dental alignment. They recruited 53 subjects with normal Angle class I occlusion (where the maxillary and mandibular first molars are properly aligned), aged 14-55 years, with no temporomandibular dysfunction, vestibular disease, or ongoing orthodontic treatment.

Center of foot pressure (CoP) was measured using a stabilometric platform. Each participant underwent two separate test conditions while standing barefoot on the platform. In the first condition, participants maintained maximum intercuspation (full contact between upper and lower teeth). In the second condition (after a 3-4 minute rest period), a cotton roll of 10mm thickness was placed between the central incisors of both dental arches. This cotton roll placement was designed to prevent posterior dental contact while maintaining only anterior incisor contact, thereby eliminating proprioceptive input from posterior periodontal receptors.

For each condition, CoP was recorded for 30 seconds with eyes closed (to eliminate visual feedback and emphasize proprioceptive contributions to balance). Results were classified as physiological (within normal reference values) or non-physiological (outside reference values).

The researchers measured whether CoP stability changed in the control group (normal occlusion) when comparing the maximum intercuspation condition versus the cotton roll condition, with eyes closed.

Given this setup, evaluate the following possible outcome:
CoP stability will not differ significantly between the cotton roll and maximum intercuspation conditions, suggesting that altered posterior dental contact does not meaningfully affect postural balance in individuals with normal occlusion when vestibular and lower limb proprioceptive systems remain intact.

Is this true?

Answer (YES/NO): NO